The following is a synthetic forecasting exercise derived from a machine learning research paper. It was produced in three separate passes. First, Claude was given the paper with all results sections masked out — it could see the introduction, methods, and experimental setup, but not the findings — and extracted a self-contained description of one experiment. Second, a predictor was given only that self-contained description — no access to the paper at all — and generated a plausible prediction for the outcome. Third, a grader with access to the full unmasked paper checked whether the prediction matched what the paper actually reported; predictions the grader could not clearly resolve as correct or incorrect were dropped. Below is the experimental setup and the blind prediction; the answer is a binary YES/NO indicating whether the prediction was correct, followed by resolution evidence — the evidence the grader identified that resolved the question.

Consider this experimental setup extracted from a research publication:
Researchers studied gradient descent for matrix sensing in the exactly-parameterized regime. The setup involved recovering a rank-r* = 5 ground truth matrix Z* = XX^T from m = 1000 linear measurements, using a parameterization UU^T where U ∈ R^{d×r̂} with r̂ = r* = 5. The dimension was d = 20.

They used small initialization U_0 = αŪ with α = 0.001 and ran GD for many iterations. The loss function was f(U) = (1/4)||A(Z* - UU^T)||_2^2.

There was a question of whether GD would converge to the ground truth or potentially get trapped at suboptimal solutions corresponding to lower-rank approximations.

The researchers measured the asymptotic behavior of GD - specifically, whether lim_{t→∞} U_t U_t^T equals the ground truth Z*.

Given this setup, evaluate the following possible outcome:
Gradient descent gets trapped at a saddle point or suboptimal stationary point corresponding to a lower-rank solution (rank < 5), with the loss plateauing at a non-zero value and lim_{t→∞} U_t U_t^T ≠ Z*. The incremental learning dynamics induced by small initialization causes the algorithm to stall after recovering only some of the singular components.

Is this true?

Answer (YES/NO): NO